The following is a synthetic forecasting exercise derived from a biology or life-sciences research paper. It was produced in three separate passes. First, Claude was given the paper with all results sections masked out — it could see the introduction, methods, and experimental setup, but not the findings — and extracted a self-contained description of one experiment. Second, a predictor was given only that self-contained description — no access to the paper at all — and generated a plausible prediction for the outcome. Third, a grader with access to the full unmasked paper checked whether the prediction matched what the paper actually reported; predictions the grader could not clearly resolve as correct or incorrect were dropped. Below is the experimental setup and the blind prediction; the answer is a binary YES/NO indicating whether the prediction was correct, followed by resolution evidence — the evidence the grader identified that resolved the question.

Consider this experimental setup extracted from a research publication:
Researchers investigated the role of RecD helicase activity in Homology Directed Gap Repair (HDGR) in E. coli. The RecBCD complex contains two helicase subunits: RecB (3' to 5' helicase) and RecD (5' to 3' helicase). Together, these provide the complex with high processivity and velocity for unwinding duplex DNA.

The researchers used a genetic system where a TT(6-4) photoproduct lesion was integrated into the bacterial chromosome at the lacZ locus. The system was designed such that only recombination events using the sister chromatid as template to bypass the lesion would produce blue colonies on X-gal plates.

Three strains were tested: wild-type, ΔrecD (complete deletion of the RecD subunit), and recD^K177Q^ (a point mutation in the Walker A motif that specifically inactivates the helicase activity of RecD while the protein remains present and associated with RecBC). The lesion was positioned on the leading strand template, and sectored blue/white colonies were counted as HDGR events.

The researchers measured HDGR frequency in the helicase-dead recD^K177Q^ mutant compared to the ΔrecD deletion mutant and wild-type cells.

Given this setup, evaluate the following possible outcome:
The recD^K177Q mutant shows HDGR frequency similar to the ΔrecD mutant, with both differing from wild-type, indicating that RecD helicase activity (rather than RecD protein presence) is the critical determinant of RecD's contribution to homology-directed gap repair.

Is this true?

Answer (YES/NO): NO